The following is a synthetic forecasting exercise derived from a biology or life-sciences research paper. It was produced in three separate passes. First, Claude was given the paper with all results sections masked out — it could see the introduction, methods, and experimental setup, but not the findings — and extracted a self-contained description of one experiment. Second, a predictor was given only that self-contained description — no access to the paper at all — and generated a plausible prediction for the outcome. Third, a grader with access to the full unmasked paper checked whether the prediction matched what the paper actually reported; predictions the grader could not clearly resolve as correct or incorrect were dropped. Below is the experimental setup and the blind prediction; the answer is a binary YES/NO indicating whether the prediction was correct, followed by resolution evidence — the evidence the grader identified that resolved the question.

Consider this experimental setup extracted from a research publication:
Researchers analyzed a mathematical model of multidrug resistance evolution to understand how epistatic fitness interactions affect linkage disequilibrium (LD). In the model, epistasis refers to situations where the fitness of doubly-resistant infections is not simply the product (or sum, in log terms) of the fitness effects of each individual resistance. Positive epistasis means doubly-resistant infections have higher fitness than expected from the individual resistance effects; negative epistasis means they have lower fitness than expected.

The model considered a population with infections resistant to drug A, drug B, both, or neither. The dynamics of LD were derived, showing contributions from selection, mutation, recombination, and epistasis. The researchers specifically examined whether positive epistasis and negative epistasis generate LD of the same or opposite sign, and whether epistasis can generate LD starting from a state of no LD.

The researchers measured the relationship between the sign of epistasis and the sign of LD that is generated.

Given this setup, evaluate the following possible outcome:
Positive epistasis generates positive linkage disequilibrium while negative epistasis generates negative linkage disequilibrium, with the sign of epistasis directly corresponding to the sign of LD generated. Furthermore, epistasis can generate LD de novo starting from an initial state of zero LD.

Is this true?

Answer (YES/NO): YES